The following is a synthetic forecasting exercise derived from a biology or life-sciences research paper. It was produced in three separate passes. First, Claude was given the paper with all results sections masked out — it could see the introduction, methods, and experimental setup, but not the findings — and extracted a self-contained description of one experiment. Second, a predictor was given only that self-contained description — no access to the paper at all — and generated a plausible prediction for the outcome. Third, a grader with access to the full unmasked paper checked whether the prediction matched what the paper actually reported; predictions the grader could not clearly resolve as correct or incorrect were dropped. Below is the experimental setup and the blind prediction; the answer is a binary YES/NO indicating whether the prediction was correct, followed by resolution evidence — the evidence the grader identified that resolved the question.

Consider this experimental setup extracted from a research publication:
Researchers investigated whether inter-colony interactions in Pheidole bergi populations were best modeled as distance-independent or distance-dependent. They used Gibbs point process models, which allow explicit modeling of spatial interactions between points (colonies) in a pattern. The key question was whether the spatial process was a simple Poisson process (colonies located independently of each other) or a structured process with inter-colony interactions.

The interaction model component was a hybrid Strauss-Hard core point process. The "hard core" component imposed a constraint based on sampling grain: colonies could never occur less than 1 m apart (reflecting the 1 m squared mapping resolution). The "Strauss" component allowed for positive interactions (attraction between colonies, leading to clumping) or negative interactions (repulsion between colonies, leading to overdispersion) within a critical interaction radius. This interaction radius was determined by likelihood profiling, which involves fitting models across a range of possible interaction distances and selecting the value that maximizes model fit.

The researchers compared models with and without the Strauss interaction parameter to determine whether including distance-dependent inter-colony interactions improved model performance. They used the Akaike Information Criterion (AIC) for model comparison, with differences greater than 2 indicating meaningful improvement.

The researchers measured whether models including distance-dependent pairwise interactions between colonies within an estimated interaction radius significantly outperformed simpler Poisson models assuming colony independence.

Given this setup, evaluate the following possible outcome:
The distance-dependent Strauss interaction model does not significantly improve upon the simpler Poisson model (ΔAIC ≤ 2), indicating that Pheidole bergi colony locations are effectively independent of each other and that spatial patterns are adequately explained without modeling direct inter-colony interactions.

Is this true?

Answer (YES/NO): NO